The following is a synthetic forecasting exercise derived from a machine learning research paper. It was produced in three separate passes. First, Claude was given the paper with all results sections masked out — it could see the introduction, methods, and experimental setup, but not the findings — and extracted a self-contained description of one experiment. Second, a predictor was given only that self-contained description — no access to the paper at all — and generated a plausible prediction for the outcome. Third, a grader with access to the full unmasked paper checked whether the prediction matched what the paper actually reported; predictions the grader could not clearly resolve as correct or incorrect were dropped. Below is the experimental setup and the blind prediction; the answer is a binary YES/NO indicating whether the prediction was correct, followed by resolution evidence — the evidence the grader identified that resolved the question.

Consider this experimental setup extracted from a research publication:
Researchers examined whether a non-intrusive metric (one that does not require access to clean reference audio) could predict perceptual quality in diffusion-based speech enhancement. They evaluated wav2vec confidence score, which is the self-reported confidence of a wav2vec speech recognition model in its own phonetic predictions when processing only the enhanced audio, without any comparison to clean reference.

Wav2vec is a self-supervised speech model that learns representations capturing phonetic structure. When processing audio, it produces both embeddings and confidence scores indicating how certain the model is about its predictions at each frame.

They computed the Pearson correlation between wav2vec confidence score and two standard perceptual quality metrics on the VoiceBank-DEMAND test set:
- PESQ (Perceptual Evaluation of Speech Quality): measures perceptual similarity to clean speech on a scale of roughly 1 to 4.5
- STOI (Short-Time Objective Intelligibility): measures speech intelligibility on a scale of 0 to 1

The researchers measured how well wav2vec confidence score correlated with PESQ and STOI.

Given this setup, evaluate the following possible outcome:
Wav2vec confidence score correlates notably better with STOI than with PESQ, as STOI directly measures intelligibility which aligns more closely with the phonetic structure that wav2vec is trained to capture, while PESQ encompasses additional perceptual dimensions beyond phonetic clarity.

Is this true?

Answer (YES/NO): NO